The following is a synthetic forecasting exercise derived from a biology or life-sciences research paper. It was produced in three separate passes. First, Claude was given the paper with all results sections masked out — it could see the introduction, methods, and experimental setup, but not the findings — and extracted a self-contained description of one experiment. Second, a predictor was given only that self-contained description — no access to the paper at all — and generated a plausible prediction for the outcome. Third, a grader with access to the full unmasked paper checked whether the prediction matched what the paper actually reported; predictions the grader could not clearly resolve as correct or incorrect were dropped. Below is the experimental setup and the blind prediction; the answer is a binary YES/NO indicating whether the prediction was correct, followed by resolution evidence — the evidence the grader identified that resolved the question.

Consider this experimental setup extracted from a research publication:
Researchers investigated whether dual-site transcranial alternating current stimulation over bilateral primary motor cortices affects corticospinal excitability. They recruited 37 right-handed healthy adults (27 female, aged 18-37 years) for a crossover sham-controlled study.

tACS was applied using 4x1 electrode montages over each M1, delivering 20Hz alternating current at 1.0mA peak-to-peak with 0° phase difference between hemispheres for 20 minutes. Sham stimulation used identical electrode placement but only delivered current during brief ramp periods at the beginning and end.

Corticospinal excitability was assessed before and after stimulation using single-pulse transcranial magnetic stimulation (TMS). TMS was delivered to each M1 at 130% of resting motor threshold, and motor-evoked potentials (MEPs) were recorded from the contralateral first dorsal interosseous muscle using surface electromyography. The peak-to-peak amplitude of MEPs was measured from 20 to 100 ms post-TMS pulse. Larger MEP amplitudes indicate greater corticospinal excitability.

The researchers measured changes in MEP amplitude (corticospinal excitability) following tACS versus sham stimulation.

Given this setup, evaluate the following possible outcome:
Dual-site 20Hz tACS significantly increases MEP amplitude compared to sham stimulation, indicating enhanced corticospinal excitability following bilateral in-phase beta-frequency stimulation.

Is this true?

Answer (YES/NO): NO